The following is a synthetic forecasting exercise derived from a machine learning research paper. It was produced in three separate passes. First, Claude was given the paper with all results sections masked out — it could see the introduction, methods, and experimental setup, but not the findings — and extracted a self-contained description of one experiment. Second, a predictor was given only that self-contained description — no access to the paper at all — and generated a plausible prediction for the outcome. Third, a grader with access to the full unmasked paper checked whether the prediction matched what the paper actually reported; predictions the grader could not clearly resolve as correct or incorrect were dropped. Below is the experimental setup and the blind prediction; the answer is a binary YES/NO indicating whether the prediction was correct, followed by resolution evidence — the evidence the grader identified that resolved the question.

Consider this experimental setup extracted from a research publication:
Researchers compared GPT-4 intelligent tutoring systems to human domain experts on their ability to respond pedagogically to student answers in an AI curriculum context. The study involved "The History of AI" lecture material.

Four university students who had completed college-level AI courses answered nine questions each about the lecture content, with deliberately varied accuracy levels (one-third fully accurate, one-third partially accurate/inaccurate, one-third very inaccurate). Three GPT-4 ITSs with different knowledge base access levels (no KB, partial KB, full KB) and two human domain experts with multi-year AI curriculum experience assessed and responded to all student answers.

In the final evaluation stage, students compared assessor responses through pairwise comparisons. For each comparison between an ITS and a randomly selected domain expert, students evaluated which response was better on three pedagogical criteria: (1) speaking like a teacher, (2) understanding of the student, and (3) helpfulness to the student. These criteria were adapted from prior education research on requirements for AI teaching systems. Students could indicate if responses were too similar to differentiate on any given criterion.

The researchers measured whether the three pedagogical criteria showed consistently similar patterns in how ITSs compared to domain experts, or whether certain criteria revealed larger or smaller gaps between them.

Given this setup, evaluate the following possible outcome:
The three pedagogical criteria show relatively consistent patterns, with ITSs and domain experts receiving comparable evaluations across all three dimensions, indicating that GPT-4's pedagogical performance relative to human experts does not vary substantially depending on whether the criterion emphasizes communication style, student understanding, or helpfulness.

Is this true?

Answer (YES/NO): NO